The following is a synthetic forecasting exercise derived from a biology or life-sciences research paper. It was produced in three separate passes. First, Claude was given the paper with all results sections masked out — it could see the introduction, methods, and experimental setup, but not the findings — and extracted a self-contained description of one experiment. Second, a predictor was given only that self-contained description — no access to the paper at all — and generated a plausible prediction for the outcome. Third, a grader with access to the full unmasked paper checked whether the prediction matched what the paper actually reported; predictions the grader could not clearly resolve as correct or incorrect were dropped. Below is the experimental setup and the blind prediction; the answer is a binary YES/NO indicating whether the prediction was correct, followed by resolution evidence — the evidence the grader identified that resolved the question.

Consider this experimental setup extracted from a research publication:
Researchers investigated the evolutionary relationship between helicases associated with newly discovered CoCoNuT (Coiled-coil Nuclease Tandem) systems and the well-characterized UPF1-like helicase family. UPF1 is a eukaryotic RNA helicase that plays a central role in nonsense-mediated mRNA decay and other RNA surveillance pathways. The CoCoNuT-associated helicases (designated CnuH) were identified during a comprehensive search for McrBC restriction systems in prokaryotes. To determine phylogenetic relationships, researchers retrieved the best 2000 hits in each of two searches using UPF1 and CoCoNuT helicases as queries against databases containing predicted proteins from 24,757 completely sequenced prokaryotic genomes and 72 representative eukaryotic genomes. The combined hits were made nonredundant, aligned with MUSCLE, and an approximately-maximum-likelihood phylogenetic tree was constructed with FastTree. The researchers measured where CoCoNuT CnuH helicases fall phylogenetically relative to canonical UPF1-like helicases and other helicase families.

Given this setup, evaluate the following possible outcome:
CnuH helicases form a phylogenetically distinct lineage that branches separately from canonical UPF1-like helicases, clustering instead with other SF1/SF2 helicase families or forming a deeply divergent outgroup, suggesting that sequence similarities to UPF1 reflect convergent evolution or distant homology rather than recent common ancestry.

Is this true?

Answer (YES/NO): NO